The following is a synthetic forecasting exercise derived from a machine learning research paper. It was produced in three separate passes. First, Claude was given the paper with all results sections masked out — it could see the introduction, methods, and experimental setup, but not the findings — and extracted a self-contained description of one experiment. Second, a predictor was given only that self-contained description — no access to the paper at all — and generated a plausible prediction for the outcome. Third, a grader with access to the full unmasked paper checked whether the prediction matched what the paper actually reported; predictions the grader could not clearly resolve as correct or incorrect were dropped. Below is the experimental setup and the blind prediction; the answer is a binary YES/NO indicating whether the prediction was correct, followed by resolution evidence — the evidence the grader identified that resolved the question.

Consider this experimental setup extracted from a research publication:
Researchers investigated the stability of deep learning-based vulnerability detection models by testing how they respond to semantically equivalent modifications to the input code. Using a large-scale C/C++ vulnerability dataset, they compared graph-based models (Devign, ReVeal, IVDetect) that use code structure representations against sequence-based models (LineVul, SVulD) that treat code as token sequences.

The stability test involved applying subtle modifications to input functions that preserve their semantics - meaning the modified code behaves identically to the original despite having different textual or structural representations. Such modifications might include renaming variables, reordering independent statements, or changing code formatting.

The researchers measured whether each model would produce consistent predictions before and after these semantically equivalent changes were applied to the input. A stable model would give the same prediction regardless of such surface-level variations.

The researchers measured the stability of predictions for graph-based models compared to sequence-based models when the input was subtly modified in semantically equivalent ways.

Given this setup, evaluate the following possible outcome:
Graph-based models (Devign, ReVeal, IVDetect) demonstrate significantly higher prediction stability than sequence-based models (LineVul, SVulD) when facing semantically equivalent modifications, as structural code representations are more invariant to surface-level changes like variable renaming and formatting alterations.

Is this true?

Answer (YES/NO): NO